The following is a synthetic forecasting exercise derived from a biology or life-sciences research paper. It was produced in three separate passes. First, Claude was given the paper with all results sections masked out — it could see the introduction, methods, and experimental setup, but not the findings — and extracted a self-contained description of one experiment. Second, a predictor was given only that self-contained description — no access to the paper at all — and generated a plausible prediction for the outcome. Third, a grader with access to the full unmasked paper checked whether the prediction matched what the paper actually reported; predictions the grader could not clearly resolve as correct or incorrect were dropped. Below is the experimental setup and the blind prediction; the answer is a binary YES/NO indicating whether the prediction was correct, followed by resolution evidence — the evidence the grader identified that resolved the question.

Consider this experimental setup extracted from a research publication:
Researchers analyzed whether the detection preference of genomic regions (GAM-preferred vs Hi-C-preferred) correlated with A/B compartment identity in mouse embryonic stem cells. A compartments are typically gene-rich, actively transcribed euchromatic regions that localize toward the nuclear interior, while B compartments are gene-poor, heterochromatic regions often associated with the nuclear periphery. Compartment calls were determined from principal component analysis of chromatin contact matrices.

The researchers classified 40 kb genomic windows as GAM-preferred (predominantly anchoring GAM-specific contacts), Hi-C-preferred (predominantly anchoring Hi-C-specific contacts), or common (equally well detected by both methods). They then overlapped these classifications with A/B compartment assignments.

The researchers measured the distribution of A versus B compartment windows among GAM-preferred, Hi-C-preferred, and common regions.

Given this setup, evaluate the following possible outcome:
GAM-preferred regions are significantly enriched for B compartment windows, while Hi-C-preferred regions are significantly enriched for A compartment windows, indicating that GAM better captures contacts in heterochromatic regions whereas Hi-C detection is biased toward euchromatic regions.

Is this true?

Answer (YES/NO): NO